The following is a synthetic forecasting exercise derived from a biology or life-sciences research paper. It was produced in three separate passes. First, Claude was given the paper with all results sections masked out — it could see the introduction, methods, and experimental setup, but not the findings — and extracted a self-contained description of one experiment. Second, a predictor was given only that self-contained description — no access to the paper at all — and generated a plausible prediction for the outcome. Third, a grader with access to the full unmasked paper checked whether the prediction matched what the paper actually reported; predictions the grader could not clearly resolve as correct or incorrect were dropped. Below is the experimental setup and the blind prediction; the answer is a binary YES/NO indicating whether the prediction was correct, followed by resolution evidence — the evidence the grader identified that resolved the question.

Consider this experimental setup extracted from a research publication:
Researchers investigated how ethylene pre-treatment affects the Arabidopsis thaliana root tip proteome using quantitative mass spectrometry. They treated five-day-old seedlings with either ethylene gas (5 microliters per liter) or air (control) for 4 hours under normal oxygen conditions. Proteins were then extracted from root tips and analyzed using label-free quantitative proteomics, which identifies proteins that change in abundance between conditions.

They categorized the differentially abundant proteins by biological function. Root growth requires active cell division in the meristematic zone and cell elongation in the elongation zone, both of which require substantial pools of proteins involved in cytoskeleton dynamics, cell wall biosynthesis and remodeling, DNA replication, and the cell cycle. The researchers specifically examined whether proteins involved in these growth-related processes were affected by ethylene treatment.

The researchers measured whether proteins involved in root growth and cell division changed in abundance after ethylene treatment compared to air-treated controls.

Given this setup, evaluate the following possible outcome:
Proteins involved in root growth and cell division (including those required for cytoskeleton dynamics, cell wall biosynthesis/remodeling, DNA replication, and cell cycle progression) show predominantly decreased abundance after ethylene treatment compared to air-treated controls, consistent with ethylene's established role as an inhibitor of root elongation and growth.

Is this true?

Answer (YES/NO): YES